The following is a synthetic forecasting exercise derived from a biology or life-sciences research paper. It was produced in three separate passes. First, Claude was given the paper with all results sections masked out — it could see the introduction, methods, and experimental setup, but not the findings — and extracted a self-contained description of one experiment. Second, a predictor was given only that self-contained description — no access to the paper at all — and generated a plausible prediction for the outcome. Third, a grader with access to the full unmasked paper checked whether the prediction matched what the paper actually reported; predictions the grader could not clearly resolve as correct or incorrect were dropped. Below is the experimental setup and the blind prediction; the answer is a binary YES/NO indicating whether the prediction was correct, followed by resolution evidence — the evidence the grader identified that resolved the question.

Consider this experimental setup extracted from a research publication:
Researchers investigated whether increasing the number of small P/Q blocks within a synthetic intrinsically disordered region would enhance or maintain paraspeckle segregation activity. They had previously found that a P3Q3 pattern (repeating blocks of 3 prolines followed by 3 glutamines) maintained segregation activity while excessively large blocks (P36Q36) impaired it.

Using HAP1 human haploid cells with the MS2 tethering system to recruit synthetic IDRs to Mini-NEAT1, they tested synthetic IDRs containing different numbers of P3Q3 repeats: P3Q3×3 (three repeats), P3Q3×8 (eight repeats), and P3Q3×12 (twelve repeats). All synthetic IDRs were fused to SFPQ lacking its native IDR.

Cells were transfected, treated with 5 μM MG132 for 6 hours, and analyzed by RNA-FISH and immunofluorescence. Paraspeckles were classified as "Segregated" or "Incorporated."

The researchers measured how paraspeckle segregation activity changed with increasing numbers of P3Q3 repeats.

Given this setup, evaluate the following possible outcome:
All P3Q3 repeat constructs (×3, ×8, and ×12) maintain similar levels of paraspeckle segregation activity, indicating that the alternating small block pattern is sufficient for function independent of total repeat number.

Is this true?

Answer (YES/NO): NO